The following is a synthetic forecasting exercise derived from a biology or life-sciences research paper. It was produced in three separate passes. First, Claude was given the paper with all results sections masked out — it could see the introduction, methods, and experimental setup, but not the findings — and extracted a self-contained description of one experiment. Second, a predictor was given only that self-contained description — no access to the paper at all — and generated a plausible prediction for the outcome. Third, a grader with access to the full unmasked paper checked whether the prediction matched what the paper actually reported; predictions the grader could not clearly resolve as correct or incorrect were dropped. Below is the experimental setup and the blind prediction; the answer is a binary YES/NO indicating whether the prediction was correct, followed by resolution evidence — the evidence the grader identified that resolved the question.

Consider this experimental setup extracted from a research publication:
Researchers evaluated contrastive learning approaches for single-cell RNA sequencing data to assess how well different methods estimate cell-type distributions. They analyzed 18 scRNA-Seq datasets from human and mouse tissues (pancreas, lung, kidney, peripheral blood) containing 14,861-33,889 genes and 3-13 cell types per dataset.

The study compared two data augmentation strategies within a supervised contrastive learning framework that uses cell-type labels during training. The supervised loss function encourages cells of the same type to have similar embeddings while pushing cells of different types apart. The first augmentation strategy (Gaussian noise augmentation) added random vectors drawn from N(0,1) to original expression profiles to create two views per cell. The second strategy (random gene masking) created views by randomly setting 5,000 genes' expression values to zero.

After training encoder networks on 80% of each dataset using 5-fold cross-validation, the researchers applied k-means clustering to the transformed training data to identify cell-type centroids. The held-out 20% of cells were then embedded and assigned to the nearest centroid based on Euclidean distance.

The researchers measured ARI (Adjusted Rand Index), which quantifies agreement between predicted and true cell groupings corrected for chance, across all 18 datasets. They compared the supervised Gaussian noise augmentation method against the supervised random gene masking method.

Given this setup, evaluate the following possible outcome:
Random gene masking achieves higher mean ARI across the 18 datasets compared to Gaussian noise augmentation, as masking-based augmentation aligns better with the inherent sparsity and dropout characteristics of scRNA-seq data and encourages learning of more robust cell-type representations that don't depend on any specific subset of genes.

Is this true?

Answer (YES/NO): NO